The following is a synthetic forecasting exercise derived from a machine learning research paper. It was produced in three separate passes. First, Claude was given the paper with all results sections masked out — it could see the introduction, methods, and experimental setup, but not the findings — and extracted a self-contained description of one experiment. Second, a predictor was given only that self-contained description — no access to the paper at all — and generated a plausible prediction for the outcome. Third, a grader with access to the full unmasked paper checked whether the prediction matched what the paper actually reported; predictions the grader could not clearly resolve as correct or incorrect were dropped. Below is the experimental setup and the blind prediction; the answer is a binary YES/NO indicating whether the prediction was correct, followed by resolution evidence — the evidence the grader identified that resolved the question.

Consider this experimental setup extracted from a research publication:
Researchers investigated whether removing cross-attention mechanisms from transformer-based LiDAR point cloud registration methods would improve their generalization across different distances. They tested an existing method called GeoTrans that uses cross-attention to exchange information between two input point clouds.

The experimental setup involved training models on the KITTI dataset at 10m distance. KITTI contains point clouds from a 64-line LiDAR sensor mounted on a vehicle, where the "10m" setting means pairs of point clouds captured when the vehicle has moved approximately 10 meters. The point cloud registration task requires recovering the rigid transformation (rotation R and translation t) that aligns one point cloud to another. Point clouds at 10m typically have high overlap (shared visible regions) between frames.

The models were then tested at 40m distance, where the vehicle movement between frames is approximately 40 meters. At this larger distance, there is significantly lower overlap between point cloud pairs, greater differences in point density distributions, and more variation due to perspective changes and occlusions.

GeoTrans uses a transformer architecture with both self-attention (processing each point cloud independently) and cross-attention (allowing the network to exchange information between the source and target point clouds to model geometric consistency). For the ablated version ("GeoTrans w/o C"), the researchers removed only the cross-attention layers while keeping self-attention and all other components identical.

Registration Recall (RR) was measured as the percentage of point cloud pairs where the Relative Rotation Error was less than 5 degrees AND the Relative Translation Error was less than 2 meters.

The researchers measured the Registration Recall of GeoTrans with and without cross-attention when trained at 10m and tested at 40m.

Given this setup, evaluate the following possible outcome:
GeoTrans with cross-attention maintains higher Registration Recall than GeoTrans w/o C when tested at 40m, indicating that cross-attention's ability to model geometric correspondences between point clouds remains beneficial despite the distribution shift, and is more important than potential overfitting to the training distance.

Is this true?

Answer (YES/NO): NO